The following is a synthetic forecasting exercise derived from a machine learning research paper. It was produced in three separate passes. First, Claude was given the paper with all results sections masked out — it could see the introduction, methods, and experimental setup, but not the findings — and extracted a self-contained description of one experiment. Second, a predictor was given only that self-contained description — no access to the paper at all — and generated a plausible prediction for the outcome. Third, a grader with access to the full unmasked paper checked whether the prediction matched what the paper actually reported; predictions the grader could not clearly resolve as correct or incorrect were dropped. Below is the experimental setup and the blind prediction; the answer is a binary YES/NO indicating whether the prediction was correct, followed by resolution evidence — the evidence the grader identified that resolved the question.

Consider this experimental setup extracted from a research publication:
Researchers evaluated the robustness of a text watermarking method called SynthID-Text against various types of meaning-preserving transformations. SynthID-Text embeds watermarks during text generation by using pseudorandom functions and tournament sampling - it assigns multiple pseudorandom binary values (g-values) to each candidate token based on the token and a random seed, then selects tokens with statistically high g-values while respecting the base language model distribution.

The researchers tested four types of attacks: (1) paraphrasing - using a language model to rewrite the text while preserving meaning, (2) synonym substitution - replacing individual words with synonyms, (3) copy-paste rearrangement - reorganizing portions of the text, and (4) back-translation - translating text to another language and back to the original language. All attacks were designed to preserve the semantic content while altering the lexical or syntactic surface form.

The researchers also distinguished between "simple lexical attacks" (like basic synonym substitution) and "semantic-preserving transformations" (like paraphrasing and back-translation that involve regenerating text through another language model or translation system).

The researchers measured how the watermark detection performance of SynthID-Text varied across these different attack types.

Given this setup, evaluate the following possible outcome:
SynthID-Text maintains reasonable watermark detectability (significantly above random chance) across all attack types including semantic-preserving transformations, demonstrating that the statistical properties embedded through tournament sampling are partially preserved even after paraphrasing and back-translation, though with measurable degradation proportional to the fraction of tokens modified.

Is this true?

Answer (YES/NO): NO